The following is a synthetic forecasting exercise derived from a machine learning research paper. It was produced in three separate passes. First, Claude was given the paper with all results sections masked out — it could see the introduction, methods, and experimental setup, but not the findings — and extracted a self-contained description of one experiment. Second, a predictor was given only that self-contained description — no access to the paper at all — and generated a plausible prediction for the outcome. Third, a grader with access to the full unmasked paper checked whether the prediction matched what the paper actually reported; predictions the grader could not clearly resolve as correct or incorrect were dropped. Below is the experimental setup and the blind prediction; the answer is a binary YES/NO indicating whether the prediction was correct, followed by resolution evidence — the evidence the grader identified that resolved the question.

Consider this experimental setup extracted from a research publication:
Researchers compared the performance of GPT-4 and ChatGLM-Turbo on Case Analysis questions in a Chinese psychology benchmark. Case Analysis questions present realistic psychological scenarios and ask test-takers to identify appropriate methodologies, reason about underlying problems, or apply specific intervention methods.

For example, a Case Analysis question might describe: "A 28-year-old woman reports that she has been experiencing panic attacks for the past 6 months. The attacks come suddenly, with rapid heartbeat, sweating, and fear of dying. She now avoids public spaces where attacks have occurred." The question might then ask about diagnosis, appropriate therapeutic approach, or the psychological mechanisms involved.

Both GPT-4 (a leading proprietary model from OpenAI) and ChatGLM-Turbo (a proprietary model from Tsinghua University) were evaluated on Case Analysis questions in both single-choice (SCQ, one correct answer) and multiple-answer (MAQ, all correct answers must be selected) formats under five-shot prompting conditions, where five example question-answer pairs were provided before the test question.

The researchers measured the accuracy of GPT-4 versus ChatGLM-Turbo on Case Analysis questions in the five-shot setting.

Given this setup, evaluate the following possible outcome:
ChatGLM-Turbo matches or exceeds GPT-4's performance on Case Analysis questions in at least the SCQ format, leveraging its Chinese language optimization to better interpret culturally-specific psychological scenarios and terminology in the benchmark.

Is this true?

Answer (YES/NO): YES